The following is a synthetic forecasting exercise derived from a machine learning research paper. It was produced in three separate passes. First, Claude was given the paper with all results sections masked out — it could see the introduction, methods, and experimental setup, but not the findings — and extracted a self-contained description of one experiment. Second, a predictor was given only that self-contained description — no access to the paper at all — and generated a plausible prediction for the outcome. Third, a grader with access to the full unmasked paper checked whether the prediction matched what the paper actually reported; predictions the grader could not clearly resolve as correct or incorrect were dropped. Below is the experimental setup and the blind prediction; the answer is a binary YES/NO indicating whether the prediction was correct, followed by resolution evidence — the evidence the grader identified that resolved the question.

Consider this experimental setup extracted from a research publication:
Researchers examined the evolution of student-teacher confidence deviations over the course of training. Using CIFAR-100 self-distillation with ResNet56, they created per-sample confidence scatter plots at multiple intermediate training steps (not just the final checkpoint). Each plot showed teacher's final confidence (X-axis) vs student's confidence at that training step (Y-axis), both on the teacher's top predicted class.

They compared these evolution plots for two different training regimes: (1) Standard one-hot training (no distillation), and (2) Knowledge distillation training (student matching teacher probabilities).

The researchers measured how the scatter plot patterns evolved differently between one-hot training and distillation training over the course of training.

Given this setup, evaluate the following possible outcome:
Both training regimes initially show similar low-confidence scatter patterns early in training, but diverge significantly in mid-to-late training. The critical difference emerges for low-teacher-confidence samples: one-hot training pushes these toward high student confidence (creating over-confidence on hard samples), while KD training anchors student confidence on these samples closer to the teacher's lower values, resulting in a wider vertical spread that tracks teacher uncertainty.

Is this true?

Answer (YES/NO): NO